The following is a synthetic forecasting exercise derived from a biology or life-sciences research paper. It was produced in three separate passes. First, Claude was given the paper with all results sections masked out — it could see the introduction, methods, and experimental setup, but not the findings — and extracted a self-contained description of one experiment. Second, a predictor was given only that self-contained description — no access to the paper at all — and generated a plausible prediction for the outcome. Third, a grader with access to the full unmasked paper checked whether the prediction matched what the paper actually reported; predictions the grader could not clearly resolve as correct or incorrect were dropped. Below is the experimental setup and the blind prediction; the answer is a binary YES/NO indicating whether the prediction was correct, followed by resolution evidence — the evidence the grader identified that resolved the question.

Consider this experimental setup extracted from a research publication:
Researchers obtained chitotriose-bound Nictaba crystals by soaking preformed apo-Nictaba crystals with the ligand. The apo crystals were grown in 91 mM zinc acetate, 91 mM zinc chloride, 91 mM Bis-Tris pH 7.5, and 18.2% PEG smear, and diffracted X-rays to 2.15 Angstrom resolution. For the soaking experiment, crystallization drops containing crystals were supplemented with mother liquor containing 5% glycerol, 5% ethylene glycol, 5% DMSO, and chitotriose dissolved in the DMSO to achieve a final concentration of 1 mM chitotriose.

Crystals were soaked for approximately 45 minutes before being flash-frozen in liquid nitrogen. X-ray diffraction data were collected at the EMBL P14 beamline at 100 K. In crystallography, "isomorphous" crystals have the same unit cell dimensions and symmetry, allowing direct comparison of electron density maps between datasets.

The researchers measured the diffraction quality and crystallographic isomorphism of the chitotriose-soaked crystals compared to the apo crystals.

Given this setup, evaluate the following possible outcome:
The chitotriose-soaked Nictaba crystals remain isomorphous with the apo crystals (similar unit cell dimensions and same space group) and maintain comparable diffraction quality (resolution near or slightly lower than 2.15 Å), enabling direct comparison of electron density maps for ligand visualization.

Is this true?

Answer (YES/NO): YES